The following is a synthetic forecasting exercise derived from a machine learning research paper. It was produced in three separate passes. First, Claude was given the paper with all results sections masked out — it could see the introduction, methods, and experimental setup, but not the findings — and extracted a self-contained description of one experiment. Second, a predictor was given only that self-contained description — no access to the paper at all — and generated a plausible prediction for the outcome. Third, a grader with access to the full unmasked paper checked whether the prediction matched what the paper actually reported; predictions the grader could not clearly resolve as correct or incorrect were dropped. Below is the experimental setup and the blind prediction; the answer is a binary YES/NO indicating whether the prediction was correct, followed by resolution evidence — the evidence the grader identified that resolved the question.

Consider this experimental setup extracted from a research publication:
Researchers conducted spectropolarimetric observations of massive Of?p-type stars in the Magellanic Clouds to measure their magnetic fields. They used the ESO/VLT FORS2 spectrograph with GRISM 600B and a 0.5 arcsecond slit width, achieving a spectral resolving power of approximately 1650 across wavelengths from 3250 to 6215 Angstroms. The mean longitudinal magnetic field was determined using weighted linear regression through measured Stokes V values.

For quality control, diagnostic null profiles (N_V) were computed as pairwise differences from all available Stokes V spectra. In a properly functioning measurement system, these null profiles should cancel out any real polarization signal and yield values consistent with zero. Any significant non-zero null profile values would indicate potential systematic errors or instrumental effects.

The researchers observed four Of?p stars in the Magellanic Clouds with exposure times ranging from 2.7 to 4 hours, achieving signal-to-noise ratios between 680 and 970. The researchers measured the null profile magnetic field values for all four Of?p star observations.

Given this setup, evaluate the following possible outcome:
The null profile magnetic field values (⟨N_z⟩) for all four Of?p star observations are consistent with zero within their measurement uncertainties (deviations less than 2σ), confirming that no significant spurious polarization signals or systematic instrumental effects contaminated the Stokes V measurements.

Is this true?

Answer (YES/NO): YES